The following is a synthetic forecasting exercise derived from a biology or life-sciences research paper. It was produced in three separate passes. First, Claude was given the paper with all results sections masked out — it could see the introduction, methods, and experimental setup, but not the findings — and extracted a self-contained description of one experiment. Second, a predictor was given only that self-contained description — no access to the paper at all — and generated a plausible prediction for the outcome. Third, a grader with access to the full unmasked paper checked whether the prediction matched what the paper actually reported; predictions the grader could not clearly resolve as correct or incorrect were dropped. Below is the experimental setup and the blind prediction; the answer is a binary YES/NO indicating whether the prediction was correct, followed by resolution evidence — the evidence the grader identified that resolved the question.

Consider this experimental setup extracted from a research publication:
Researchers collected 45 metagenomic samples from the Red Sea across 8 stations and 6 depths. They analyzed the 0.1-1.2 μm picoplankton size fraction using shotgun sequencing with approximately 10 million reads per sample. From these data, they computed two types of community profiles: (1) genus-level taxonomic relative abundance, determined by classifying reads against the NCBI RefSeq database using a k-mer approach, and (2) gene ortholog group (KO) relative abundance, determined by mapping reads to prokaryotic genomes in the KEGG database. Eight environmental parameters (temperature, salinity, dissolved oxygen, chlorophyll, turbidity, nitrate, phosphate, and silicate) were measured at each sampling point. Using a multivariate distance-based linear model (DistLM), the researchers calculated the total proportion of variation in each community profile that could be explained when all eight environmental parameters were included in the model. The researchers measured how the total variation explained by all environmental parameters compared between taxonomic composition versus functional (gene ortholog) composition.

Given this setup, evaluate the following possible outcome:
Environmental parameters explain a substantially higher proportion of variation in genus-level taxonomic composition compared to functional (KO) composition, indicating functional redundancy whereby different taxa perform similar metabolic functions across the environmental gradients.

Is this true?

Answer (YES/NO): NO